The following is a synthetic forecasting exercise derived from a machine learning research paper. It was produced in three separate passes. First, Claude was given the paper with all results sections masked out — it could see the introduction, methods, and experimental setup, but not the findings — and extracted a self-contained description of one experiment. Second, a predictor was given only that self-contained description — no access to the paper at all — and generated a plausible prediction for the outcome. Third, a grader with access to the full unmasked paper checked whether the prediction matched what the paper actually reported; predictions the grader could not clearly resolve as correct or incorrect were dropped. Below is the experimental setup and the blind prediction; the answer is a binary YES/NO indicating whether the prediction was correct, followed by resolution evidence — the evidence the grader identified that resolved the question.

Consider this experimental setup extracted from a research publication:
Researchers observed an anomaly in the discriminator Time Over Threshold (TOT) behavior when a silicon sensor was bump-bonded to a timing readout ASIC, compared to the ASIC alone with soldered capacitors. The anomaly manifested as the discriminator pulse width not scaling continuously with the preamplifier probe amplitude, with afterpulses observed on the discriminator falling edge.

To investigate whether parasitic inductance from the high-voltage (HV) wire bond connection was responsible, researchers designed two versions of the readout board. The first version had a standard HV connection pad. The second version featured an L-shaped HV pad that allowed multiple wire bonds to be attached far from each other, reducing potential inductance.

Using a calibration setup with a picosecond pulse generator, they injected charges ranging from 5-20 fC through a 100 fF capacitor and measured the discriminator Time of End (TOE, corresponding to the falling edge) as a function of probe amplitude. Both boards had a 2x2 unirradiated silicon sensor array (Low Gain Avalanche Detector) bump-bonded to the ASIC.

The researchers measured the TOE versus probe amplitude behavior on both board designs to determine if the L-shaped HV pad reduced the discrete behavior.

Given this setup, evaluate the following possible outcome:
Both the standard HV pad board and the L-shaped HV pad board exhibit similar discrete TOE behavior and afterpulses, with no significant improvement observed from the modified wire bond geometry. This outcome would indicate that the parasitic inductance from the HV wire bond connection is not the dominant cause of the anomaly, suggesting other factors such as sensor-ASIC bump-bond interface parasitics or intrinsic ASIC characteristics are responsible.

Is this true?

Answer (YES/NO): NO